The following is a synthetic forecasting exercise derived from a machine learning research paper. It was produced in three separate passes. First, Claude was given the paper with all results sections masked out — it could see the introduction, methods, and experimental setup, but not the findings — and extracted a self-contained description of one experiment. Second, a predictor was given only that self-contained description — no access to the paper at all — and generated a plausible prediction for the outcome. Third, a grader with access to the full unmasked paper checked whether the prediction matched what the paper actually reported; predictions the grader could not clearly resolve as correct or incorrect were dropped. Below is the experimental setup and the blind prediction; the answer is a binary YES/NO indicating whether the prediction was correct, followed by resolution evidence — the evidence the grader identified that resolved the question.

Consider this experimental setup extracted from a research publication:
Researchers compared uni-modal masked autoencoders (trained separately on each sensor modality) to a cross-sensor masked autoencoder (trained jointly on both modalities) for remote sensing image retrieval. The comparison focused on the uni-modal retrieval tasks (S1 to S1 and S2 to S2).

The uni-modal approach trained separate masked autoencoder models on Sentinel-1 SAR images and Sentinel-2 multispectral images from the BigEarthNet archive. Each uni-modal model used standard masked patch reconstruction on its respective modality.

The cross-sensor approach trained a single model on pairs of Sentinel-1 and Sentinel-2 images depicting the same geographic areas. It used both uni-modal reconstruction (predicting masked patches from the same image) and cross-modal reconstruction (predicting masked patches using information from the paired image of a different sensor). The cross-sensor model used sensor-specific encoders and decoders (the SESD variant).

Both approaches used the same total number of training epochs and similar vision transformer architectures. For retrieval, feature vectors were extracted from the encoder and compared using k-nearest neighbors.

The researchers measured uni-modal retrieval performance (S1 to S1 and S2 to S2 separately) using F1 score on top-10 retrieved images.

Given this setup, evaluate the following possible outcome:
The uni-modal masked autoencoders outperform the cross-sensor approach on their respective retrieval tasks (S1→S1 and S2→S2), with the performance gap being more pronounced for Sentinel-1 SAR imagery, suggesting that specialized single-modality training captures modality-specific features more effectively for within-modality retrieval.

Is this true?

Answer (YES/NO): NO